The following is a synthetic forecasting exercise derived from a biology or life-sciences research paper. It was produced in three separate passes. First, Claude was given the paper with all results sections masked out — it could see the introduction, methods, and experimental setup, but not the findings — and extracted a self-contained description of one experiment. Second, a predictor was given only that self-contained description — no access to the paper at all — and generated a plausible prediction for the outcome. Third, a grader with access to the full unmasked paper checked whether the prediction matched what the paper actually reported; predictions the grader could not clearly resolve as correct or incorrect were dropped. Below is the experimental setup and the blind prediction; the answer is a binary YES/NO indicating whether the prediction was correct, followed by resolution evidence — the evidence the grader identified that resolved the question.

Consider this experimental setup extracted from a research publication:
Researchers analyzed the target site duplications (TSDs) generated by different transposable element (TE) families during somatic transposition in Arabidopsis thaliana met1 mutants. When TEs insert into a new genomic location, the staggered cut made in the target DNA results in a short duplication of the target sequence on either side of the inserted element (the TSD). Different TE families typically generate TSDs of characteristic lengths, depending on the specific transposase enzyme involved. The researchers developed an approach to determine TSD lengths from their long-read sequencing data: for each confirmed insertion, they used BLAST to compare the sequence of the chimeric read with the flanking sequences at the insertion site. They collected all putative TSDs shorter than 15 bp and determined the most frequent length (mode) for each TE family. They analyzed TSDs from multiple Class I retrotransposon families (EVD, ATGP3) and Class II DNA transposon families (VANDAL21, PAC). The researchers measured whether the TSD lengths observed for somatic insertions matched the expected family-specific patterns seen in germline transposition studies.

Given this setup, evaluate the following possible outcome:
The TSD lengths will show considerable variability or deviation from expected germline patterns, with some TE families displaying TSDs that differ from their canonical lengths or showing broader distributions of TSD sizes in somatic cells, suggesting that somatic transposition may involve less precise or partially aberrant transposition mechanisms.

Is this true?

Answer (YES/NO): NO